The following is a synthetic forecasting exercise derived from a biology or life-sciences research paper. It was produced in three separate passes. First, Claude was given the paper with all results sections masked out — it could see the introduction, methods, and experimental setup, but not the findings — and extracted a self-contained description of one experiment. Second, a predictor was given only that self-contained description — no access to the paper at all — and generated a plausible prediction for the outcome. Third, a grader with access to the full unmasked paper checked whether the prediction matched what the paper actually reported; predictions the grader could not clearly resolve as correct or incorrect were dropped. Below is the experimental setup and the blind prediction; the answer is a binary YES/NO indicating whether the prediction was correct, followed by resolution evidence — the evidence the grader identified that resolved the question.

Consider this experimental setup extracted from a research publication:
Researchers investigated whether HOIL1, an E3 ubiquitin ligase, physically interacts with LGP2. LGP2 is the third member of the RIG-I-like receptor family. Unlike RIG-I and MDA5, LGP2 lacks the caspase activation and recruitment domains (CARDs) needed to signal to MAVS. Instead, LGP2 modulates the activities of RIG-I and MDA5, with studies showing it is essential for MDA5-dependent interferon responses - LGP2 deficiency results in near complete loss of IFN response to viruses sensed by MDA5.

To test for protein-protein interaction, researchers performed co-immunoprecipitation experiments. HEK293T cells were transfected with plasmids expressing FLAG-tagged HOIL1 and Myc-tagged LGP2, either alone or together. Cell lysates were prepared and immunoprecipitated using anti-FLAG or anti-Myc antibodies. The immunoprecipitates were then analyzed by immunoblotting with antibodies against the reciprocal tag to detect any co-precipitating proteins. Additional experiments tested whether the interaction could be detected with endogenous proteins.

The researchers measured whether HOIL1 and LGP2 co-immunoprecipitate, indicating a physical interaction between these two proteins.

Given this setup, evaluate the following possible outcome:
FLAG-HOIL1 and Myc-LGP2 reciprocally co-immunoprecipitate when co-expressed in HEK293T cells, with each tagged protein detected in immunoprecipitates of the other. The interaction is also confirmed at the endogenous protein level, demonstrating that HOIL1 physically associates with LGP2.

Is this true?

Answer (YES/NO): NO